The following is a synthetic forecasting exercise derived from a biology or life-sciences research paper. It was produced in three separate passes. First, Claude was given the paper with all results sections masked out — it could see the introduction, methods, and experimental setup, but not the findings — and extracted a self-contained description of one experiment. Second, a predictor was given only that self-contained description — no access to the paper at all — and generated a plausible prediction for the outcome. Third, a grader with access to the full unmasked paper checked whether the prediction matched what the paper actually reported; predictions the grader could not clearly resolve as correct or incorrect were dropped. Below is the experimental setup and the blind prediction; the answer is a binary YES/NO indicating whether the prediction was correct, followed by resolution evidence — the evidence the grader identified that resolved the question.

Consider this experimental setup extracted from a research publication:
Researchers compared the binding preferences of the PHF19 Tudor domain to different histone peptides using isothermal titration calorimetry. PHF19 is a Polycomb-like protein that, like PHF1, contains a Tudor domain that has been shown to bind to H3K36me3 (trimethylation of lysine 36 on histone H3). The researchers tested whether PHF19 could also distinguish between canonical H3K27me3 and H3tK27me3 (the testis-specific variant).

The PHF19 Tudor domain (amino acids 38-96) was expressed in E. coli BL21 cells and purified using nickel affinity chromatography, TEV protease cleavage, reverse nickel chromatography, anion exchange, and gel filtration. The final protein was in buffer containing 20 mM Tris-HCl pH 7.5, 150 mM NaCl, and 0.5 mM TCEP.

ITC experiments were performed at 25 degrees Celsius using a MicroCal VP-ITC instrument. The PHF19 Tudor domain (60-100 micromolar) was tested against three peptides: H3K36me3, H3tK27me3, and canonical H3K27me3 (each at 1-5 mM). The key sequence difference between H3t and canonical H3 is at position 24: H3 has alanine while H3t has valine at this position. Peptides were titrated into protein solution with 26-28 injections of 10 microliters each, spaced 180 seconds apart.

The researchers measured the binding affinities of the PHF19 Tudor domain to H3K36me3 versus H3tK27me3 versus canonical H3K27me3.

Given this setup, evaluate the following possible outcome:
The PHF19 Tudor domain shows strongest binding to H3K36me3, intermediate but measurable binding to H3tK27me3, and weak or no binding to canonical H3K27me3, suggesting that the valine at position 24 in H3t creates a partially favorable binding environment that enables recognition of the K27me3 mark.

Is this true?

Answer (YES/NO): YES